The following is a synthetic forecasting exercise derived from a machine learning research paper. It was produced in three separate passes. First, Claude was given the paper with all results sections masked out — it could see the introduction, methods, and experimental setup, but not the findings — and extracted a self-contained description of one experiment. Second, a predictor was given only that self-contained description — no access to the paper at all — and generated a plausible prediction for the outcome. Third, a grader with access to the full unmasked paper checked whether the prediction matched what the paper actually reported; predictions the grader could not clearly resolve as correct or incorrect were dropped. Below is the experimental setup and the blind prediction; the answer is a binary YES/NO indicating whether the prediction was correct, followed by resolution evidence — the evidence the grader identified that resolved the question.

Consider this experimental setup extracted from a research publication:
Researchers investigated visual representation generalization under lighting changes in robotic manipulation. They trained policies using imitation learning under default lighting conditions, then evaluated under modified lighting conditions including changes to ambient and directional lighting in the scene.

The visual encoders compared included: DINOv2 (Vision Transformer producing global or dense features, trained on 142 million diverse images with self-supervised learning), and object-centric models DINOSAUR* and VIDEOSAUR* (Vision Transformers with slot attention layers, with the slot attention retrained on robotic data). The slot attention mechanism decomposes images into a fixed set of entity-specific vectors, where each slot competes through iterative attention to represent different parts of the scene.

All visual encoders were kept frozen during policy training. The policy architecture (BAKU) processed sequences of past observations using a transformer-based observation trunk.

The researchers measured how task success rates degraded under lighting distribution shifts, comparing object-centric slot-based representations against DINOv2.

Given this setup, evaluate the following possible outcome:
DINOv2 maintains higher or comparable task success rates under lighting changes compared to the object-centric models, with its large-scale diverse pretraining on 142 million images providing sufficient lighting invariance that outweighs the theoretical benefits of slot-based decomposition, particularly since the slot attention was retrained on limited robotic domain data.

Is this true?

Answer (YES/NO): NO